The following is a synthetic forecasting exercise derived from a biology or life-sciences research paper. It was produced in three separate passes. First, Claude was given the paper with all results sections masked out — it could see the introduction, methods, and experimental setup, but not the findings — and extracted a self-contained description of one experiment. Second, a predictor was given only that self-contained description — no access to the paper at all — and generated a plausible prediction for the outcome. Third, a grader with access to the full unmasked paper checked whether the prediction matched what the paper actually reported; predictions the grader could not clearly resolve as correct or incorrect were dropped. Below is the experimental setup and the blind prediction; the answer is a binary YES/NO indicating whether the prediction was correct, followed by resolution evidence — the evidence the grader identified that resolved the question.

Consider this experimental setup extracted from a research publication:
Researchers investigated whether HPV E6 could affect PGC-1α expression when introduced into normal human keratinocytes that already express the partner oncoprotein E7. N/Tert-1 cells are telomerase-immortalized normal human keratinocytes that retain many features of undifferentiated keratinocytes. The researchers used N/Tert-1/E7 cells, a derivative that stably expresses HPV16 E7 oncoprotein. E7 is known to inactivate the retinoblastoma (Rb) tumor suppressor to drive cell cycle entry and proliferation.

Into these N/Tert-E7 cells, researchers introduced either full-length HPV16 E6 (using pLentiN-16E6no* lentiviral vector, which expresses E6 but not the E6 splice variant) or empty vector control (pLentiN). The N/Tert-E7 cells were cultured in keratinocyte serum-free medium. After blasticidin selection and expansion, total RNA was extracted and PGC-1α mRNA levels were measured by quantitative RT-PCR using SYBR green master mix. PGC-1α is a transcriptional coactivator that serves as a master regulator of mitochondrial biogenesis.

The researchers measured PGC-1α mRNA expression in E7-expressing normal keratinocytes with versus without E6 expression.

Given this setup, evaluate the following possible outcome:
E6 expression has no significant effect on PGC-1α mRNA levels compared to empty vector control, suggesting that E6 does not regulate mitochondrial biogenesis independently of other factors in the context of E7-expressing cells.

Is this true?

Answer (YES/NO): NO